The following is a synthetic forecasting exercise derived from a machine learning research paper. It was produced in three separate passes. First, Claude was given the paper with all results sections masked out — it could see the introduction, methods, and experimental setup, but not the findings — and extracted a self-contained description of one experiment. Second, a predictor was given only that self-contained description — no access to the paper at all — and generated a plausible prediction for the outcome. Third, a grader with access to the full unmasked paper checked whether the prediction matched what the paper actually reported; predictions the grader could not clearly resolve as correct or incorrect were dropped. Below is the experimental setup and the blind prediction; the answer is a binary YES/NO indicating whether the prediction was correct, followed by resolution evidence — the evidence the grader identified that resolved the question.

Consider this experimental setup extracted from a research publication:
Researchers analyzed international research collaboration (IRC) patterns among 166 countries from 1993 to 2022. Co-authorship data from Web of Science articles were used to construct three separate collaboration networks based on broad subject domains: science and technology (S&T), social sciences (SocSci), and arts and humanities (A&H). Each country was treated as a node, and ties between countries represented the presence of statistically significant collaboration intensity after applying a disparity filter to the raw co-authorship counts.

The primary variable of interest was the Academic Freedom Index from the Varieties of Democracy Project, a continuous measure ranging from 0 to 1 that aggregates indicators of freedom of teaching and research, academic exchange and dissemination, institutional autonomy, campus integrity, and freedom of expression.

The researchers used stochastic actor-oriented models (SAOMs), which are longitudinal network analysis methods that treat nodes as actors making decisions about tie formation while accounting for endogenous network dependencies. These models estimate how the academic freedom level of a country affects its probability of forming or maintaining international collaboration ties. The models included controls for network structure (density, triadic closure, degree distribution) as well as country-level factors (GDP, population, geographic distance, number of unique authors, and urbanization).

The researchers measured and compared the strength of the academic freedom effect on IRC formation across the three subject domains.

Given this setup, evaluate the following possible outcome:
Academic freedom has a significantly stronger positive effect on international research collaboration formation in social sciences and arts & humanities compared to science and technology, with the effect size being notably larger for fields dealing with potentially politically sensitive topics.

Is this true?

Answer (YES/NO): YES